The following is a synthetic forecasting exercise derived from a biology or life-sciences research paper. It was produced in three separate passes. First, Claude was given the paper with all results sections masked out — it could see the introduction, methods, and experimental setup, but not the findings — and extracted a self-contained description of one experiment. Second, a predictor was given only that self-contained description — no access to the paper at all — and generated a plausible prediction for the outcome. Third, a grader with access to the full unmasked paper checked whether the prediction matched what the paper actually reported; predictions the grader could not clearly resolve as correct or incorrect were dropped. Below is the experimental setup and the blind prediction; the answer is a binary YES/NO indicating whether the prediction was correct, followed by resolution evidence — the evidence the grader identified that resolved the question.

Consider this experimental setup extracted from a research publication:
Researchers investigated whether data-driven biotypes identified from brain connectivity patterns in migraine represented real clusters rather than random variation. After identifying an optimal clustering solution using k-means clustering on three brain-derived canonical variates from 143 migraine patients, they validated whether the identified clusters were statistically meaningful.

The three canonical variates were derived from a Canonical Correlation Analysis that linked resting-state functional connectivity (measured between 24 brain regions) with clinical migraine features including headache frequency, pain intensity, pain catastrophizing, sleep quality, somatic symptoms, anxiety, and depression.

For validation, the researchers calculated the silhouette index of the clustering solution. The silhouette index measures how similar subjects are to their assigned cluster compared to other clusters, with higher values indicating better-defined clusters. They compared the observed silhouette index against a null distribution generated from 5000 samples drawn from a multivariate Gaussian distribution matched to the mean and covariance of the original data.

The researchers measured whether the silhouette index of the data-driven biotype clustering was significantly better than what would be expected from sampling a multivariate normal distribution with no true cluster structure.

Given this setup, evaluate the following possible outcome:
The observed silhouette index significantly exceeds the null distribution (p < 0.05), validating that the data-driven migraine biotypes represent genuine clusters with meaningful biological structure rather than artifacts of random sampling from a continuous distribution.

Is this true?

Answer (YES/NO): YES